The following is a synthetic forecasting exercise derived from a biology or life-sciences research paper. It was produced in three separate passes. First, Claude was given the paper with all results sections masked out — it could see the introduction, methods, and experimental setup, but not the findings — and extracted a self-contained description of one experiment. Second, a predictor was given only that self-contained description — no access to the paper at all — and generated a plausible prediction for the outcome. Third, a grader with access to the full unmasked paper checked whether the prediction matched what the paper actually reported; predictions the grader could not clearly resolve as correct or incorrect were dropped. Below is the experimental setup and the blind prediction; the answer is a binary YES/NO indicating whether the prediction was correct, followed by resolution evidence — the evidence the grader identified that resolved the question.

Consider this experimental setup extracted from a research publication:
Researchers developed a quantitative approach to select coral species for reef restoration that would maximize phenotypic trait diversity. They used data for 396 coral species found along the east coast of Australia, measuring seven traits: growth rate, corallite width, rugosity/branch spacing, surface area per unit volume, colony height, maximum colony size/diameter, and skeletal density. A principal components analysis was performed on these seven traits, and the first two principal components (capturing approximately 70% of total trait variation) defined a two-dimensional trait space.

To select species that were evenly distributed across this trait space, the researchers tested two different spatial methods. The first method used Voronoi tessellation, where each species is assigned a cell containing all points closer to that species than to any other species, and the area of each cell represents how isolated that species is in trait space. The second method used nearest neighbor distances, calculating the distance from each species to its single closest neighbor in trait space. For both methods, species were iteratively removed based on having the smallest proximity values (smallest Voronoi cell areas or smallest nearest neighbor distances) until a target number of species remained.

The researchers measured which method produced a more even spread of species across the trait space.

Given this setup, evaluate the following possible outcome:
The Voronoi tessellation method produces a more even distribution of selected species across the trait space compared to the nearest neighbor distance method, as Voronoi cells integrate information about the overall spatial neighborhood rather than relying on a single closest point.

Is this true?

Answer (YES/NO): NO